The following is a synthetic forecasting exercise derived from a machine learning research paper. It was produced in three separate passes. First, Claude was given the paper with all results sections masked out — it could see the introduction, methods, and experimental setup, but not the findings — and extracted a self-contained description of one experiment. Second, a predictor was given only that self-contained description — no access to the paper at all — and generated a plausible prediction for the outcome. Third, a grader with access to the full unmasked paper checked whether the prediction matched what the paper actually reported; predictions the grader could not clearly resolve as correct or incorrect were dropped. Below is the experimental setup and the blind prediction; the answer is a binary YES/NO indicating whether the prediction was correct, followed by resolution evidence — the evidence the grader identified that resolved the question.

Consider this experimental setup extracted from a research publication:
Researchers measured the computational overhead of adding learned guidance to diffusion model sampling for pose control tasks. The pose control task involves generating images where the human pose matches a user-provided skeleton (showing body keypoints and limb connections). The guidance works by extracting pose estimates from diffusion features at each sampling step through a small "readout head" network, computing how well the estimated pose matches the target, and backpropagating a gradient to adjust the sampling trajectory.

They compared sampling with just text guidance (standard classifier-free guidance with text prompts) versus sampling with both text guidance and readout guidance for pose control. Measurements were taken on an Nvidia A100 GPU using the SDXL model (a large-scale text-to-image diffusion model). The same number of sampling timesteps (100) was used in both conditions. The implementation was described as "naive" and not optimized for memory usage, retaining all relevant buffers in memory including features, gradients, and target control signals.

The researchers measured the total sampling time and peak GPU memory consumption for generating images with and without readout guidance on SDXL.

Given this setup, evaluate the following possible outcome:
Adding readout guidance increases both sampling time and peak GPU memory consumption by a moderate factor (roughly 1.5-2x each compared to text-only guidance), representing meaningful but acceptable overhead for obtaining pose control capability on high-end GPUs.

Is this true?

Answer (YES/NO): NO